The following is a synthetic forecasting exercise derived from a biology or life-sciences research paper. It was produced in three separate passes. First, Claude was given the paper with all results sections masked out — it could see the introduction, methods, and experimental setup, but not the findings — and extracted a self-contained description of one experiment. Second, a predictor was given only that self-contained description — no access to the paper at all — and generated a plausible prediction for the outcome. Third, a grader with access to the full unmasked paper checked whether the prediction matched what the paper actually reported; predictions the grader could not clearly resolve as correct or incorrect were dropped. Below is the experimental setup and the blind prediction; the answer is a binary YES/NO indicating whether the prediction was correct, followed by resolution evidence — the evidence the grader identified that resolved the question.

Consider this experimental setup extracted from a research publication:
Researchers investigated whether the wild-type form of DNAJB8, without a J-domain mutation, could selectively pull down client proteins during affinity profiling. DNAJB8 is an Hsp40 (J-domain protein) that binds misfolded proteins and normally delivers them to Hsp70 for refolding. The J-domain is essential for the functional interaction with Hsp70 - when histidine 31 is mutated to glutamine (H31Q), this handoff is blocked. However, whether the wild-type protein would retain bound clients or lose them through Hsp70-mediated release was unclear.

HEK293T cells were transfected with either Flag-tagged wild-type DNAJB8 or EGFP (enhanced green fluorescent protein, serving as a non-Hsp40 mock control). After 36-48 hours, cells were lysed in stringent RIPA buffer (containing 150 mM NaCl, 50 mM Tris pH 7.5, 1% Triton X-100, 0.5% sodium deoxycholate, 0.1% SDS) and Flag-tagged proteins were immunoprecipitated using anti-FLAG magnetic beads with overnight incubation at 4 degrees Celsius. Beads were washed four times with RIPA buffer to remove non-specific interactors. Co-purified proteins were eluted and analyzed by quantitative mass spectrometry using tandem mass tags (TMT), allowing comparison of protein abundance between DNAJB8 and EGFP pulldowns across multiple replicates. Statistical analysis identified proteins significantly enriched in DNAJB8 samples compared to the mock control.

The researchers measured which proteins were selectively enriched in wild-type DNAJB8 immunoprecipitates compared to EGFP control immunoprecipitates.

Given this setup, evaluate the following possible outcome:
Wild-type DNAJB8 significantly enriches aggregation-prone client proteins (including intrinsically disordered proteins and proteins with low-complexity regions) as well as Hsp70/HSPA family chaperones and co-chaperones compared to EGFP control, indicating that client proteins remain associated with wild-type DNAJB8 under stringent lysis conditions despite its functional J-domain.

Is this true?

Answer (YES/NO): NO